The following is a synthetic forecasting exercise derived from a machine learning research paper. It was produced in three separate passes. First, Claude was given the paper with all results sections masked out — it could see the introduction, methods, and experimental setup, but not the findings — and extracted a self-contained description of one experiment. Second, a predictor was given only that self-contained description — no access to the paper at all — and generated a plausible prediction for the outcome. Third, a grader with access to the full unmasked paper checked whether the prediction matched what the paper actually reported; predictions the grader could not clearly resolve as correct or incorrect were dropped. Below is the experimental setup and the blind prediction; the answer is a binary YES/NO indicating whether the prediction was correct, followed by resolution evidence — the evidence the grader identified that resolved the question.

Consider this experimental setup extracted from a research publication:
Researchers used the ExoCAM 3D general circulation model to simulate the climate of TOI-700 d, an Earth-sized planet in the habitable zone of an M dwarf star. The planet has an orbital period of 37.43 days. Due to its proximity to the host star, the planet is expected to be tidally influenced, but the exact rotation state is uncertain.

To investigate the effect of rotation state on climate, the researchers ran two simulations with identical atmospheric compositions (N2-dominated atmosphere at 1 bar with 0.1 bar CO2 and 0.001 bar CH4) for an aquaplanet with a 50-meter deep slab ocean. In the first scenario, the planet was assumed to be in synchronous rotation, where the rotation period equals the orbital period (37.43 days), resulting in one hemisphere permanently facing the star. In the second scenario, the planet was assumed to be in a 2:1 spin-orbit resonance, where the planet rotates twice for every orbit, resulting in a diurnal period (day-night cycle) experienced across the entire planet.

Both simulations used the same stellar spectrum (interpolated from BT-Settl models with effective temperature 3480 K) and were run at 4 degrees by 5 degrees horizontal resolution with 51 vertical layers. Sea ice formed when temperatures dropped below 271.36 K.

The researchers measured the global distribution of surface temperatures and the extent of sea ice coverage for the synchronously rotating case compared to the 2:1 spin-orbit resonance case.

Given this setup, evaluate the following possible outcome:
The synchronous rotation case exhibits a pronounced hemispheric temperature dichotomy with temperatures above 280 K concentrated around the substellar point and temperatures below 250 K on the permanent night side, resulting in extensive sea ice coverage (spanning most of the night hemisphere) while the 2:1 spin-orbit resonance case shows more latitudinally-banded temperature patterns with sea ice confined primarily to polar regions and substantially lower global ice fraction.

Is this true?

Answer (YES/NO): NO